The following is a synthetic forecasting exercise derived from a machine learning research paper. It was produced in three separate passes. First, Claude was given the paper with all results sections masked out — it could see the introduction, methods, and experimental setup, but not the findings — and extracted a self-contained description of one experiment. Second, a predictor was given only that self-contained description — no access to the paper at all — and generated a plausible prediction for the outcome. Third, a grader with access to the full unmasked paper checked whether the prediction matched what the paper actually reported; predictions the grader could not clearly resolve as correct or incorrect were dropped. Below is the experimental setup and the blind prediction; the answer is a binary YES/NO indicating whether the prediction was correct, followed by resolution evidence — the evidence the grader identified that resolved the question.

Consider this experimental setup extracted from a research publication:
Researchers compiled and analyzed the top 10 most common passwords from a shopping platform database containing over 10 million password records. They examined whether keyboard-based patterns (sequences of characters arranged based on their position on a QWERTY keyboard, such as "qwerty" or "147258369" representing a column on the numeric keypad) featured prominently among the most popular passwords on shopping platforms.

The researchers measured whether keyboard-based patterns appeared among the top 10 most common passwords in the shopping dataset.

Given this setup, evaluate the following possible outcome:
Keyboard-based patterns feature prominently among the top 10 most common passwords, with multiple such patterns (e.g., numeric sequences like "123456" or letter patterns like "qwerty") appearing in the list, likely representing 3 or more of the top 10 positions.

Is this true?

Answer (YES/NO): NO